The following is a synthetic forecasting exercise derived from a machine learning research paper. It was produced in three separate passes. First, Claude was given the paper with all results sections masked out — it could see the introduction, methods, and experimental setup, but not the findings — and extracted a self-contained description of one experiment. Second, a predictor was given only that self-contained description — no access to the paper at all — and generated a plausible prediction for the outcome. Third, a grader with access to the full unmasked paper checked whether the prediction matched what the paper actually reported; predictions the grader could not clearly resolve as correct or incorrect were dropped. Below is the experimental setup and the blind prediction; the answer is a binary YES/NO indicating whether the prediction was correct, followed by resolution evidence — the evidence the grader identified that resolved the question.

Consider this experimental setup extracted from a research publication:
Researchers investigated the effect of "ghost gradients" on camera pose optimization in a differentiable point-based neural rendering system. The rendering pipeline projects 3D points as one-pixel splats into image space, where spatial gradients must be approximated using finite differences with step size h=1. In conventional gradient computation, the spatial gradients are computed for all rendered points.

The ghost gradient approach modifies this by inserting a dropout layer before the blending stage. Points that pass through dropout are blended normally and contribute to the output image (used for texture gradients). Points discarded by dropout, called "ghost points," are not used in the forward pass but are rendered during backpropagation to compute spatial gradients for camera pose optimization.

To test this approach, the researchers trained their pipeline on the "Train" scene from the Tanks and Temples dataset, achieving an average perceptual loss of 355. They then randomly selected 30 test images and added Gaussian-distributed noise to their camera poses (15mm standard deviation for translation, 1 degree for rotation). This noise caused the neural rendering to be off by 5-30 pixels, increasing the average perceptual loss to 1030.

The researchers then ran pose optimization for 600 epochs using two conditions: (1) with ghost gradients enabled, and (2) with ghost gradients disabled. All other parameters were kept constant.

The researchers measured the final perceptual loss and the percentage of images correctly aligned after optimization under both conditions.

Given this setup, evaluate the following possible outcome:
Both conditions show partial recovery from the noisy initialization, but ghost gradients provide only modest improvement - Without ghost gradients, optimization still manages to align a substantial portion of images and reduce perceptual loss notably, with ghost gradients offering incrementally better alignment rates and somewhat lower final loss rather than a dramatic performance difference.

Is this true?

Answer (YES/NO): NO